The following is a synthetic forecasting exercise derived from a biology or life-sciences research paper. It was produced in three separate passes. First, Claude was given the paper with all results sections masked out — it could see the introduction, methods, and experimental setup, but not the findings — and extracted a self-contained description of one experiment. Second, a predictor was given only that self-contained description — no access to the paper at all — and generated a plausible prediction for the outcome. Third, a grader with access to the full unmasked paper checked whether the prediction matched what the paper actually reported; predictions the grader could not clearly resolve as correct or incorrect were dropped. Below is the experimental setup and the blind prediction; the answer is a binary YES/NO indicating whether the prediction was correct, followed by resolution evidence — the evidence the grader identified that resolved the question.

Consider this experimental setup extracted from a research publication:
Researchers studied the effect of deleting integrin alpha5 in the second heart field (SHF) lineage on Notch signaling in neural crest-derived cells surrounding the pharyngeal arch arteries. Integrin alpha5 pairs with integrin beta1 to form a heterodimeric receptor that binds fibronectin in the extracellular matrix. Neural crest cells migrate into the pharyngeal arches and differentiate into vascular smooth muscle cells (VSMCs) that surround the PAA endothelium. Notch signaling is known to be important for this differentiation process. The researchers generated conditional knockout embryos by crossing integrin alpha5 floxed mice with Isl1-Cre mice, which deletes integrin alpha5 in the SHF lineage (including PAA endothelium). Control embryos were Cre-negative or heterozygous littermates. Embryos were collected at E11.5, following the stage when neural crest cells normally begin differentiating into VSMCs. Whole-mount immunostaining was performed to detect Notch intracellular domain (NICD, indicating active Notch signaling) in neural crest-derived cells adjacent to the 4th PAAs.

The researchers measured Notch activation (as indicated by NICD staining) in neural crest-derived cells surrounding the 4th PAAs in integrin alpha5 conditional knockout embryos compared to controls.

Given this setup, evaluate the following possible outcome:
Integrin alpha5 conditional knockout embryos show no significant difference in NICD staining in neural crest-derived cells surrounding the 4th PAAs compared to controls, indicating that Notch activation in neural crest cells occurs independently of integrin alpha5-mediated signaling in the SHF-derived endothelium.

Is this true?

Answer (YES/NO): YES